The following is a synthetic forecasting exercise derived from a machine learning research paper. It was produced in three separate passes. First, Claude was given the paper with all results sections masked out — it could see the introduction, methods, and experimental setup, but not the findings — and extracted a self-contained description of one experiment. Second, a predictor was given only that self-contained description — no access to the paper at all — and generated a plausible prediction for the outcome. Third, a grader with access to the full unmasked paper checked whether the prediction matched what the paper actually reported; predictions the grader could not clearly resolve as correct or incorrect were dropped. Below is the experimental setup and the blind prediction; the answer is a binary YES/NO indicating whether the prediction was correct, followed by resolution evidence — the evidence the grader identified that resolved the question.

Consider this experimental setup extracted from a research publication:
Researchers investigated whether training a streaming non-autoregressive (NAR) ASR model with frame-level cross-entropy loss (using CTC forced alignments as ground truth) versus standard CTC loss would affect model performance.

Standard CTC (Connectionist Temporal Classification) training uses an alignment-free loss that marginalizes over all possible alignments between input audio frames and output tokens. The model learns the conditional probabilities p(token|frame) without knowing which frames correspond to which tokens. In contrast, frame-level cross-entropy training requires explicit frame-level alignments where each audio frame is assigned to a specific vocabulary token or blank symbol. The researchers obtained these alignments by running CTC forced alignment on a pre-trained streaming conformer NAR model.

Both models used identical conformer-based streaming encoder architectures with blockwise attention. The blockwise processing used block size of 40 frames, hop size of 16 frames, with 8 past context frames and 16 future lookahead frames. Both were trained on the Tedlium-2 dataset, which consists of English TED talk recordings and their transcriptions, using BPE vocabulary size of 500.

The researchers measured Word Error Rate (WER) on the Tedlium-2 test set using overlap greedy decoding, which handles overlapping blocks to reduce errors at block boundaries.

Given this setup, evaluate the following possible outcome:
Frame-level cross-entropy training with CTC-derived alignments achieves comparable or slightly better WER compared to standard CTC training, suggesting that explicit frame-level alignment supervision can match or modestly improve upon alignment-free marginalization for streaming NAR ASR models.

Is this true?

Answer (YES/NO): NO